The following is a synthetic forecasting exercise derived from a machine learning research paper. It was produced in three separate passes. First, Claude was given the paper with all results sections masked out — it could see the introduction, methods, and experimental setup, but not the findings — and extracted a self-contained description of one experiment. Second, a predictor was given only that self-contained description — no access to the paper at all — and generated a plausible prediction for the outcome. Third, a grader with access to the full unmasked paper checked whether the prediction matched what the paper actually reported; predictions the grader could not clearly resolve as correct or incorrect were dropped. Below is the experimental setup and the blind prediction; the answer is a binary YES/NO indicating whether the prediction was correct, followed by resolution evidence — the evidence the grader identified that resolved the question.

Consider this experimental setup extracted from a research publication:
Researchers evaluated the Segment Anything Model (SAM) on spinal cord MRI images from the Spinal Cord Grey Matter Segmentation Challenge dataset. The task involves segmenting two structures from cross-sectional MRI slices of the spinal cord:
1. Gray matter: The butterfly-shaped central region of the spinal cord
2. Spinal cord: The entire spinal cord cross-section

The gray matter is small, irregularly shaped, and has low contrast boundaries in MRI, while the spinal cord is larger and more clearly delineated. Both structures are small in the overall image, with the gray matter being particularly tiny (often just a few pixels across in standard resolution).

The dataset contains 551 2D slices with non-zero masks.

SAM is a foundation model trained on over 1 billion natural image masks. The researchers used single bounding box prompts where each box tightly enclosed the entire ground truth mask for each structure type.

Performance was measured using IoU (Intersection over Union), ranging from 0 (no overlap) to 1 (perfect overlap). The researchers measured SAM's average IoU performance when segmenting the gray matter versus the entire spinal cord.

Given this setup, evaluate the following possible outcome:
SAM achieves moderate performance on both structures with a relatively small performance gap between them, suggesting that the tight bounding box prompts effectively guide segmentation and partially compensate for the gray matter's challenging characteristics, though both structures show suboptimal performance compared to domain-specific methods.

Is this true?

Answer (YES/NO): NO